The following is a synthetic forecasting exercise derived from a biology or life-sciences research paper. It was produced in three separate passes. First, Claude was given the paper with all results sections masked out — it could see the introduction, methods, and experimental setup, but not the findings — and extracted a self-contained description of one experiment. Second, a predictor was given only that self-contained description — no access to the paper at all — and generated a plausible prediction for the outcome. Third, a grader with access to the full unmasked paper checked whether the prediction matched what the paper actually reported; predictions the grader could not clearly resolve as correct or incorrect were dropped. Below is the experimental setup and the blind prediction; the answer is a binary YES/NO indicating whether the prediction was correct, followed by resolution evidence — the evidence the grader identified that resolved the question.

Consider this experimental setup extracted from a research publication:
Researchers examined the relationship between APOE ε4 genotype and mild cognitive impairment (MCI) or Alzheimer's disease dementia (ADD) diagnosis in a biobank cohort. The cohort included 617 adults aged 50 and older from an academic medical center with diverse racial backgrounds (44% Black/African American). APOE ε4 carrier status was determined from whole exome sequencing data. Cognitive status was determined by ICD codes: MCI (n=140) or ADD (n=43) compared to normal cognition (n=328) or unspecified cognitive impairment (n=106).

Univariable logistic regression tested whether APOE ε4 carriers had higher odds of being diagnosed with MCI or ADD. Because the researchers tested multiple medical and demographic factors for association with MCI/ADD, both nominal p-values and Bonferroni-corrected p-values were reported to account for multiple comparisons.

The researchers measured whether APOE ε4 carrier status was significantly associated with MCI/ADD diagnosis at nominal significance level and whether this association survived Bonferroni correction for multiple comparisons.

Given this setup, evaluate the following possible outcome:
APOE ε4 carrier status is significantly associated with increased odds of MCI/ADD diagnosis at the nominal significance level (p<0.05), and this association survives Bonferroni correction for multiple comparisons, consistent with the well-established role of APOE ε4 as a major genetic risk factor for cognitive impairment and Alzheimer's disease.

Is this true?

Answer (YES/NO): NO